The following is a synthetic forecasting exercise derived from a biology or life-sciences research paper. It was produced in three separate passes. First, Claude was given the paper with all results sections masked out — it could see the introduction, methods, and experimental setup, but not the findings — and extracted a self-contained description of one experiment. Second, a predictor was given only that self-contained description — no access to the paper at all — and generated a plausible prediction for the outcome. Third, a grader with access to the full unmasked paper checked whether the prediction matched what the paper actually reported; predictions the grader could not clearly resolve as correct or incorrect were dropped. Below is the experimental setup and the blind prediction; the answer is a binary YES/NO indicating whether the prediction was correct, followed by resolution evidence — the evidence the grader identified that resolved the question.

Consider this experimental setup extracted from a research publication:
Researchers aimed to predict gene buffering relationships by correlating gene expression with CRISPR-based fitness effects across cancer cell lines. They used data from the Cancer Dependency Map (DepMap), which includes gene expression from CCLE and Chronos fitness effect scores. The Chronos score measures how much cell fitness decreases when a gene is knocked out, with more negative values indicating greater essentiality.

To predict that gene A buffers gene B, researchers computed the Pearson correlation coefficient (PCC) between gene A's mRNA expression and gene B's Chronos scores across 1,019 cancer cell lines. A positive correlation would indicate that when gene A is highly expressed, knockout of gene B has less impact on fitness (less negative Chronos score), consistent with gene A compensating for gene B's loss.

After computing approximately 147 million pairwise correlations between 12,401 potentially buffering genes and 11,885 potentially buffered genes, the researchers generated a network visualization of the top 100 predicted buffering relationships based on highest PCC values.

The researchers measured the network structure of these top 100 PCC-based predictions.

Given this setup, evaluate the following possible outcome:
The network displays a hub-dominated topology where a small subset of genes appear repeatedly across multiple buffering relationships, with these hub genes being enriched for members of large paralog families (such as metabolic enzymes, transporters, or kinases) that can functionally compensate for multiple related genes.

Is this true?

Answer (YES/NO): NO